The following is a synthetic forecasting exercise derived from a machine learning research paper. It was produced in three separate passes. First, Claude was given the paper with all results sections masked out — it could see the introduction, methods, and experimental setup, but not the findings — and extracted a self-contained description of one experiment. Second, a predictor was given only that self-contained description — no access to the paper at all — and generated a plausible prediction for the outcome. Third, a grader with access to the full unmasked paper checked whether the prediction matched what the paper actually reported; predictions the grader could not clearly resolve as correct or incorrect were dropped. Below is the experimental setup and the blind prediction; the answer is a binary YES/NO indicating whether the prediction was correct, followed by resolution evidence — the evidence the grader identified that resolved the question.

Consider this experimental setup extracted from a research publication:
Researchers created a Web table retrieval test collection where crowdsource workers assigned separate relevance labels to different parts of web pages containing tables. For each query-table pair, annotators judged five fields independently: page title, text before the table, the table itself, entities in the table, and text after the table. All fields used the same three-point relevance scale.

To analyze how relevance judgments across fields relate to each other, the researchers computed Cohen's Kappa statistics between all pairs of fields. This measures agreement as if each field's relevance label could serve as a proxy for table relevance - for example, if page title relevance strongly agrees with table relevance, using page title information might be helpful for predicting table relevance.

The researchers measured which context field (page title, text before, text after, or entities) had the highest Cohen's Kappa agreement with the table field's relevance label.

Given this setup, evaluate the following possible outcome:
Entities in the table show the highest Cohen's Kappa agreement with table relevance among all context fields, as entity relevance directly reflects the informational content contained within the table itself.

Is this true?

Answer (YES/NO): NO